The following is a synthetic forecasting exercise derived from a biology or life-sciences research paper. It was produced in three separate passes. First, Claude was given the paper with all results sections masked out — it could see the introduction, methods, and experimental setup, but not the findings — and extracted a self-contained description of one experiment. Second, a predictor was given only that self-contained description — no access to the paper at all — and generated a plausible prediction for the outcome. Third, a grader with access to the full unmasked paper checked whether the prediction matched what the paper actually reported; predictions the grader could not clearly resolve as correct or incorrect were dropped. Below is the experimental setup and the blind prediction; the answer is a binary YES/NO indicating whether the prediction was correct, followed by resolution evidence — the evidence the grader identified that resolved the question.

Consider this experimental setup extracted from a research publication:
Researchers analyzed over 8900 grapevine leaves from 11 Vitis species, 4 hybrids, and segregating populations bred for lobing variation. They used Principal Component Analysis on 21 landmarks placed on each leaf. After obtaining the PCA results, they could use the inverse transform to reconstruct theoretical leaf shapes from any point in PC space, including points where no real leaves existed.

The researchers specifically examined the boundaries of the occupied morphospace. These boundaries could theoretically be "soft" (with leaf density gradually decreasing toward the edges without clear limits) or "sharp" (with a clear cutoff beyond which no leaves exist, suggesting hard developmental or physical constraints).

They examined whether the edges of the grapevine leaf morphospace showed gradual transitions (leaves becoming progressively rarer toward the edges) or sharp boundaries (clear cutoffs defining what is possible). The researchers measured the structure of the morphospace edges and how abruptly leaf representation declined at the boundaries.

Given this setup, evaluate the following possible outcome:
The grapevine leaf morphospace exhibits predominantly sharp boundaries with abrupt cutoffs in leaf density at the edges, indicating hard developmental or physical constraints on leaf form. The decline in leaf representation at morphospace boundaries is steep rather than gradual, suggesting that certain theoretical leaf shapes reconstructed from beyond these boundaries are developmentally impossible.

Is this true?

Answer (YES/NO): YES